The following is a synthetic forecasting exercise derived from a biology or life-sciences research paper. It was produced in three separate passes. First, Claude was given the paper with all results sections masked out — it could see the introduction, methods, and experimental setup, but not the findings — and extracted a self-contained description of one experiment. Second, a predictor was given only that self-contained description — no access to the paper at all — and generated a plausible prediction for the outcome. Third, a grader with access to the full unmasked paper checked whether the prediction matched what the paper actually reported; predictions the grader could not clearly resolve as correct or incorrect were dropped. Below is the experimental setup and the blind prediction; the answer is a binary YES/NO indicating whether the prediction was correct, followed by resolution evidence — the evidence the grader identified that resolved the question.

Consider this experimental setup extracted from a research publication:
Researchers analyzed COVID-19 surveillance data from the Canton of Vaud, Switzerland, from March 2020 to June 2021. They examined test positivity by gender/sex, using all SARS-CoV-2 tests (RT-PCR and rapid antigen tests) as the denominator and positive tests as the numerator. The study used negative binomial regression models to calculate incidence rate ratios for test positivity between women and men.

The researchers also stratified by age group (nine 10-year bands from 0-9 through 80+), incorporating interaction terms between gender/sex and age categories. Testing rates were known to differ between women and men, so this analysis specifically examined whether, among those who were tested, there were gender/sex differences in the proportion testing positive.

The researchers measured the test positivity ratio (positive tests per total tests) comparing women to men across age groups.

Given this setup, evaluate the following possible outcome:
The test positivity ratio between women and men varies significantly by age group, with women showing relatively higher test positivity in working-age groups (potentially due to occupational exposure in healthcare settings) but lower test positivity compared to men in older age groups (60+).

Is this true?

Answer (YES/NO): NO